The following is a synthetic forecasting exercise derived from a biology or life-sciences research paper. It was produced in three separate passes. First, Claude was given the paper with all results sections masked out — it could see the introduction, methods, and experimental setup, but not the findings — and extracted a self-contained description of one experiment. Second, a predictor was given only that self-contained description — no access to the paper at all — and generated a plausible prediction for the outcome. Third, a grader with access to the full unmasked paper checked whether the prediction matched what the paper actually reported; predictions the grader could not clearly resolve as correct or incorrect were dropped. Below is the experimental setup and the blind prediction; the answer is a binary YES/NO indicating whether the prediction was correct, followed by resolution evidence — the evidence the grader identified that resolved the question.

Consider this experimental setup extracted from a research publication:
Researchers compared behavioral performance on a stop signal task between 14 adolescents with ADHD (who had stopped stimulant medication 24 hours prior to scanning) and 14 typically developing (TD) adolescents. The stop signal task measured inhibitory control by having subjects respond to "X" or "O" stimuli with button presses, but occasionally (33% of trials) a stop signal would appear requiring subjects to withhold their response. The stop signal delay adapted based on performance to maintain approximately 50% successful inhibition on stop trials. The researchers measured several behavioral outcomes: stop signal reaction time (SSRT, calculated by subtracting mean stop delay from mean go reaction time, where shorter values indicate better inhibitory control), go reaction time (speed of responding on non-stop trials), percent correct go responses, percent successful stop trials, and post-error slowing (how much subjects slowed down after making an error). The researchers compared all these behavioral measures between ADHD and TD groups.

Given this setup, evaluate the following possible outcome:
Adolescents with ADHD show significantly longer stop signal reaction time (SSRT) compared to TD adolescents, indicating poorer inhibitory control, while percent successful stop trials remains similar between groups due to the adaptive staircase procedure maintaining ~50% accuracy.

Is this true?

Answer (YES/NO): YES